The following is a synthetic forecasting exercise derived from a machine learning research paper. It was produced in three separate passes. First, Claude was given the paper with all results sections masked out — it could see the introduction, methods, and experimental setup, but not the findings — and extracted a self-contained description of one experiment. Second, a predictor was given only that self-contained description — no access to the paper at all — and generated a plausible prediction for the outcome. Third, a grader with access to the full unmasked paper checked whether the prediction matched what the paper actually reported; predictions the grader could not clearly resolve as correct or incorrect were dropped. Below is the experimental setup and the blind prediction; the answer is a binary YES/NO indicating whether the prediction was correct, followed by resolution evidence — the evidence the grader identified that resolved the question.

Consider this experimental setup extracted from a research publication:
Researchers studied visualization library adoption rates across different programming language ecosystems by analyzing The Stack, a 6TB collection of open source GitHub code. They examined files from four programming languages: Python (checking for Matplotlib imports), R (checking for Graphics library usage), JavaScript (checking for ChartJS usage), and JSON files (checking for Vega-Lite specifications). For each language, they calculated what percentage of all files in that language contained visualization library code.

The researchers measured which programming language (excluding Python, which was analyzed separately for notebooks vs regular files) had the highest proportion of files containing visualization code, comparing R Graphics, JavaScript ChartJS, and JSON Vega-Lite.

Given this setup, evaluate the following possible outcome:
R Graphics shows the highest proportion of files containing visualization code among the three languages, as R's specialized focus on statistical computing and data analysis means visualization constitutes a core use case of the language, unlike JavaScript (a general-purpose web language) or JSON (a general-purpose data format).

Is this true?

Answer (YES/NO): YES